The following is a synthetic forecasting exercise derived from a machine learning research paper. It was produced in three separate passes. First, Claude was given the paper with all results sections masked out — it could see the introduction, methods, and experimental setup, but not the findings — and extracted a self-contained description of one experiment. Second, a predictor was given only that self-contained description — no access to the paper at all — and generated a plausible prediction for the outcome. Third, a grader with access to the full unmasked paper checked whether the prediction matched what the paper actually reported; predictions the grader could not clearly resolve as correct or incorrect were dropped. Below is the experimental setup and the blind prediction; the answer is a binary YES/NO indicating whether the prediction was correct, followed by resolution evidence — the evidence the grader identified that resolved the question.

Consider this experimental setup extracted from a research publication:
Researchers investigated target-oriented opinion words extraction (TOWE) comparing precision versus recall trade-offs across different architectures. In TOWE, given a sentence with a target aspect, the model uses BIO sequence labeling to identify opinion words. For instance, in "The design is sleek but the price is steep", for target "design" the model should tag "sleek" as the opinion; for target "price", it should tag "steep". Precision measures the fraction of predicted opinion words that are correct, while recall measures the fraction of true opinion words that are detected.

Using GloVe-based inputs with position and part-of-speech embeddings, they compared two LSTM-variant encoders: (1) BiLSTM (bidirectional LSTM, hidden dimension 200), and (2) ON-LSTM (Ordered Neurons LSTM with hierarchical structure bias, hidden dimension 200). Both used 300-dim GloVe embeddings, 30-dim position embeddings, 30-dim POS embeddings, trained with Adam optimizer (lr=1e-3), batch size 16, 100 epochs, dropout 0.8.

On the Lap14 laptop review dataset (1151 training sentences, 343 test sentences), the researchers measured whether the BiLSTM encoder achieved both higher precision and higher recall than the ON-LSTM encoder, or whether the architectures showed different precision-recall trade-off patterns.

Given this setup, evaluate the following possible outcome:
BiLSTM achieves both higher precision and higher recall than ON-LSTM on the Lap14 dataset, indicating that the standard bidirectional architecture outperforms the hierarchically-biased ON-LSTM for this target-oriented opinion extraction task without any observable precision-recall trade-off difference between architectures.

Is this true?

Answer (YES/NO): YES